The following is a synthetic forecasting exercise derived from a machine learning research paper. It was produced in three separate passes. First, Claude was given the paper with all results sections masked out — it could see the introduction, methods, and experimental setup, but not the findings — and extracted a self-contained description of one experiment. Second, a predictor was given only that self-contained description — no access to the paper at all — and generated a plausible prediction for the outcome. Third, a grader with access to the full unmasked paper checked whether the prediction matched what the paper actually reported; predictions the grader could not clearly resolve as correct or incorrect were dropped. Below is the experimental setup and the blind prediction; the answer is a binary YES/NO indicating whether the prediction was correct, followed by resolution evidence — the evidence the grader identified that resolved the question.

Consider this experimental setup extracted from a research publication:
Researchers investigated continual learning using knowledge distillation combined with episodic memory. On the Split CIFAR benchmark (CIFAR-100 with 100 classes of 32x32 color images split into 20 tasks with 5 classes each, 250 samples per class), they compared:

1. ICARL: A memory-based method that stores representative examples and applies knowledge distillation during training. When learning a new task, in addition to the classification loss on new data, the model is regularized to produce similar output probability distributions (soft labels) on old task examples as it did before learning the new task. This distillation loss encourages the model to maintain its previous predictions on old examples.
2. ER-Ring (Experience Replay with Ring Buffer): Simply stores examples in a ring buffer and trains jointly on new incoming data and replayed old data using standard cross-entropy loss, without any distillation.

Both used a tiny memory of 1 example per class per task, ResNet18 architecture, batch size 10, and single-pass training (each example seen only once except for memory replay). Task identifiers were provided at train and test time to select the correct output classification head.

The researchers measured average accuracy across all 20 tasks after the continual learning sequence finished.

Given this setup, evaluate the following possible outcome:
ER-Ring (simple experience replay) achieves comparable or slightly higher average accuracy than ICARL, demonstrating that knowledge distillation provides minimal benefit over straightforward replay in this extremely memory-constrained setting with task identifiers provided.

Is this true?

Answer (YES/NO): NO